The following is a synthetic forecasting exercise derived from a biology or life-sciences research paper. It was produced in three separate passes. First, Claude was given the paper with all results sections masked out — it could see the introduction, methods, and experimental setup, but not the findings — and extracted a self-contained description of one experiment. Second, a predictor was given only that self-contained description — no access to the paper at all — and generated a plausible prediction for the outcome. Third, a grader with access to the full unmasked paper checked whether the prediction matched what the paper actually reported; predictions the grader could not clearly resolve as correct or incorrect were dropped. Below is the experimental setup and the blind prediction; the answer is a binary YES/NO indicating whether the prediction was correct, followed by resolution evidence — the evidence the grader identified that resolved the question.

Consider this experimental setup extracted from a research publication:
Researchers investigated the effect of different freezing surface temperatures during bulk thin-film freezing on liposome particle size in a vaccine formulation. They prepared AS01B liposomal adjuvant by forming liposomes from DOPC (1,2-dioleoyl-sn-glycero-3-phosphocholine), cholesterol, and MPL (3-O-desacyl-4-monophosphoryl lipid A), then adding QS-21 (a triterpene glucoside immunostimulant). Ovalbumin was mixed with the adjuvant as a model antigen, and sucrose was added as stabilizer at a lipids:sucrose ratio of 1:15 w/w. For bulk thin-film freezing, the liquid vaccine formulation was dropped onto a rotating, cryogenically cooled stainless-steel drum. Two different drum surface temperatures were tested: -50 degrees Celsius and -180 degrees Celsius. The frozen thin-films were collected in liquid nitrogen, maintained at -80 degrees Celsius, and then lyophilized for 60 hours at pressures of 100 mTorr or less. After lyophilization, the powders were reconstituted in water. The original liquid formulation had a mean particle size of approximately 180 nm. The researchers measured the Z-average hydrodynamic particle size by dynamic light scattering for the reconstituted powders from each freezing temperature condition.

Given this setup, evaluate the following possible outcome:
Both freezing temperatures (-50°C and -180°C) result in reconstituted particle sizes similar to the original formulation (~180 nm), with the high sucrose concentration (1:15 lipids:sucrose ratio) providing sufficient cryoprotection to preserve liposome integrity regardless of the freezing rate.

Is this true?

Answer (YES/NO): YES